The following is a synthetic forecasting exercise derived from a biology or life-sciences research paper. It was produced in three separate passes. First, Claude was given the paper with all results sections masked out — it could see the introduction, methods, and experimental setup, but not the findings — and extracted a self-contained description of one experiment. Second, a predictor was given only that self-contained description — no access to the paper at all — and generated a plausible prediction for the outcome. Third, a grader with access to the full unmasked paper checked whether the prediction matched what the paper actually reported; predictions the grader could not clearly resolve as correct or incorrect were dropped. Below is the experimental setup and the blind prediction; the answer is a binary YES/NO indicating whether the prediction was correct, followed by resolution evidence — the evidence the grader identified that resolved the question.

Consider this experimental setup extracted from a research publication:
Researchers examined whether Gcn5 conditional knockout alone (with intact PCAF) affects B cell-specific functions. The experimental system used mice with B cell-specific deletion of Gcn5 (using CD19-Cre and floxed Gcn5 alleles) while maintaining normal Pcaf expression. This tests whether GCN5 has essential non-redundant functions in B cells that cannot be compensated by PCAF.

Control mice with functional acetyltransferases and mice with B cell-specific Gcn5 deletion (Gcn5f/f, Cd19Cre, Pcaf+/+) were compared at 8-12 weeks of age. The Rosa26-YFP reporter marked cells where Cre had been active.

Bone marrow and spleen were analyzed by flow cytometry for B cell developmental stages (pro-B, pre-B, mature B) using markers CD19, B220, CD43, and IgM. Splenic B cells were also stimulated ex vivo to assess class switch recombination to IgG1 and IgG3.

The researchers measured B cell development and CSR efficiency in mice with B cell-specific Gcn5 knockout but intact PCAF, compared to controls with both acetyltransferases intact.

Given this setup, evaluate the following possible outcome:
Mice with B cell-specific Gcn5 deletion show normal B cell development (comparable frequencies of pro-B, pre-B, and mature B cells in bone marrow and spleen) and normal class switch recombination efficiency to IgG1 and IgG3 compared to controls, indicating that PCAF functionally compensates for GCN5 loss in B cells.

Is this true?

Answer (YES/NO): NO